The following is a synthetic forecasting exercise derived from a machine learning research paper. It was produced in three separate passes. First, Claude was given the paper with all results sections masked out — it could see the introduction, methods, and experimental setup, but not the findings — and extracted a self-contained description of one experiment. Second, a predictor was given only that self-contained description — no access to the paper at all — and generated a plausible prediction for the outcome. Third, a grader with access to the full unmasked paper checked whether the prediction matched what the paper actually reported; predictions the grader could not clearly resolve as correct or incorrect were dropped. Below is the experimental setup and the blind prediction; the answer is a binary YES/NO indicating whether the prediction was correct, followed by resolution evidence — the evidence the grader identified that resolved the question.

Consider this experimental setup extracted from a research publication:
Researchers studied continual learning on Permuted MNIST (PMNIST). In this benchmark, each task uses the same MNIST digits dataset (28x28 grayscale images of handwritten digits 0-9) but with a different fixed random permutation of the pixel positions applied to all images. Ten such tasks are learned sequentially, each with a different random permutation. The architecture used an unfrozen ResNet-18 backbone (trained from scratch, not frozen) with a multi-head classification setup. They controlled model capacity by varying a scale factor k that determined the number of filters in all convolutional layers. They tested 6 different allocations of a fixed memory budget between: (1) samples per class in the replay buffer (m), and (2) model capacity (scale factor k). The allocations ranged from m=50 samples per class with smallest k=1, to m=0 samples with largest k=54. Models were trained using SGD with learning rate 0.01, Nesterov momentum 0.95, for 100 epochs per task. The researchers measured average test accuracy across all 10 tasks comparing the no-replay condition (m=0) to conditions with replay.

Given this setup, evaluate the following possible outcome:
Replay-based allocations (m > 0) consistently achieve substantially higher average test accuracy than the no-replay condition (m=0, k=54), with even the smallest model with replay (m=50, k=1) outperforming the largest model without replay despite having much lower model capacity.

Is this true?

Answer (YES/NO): YES